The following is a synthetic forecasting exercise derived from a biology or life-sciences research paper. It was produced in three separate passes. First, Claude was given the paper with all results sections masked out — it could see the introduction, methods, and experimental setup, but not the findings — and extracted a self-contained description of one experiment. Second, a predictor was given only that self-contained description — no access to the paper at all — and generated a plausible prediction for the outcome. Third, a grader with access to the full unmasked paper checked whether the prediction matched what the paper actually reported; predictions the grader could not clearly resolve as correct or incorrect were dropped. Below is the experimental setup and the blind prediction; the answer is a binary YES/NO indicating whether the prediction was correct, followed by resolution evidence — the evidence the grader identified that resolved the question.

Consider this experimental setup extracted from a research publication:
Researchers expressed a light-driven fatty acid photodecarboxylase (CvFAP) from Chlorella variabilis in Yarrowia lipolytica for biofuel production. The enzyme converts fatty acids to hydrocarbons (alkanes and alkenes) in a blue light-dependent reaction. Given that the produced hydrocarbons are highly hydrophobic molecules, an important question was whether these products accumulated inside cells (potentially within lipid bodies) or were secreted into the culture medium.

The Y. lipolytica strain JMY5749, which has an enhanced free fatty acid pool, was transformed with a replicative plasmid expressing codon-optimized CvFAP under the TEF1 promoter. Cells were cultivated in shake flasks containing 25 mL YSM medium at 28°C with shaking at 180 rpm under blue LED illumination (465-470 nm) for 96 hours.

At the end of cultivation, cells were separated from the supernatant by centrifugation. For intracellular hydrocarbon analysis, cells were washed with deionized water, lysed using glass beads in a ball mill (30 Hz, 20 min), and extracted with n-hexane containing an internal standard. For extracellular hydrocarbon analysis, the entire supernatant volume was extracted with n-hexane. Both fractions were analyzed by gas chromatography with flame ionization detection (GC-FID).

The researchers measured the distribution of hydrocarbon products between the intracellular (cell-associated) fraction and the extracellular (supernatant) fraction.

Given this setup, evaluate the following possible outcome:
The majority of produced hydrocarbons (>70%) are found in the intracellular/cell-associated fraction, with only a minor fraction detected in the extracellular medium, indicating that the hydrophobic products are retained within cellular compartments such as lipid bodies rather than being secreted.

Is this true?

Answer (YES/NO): YES